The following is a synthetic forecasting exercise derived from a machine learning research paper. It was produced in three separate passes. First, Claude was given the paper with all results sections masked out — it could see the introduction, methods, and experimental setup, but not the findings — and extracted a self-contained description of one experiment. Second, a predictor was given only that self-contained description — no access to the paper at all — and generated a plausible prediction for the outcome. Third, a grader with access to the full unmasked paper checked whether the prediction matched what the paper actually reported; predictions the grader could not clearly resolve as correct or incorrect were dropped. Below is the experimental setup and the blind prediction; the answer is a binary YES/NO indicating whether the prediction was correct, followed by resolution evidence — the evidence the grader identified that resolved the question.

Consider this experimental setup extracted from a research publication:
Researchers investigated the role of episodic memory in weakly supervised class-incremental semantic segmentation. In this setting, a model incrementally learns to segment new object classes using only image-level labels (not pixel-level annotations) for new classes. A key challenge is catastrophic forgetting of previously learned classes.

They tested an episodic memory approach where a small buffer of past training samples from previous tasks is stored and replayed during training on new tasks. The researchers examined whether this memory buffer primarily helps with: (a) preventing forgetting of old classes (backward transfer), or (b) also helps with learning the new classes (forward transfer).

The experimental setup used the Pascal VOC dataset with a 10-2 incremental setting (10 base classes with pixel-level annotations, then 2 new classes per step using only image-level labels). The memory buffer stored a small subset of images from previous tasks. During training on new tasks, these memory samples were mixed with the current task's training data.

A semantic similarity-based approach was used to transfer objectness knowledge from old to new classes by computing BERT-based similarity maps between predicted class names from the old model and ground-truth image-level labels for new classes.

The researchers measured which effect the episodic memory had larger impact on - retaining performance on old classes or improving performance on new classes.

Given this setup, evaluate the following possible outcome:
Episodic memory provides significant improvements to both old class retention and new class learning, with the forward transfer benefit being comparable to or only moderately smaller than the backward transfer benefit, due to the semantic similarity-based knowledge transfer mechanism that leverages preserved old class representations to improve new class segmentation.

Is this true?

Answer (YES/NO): NO